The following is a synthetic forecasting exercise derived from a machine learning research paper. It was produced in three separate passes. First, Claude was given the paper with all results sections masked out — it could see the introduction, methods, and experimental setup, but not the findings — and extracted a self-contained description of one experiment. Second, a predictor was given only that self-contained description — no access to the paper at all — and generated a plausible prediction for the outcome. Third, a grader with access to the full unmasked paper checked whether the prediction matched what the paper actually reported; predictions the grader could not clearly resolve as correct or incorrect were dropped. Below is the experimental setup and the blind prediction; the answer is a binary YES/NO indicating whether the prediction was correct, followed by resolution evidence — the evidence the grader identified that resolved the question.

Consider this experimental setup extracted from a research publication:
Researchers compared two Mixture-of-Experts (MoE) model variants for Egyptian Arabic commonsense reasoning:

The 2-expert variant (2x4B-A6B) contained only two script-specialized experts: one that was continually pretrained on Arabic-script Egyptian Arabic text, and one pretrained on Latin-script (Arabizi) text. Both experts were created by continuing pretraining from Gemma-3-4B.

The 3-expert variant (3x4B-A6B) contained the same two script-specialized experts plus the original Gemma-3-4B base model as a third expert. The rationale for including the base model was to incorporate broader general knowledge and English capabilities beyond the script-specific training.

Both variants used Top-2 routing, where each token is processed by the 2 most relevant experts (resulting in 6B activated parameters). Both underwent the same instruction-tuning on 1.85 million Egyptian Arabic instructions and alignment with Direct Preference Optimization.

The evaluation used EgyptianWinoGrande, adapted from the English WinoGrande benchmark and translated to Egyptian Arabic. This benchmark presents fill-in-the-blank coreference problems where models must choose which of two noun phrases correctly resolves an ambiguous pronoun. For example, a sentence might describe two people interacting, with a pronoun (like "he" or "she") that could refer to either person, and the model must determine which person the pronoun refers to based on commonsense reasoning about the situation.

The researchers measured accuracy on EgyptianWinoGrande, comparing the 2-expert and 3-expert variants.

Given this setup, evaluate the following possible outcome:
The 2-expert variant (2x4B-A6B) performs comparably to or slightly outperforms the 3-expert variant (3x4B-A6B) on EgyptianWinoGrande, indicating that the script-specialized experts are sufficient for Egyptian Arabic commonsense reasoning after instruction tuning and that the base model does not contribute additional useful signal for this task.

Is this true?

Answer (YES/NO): NO